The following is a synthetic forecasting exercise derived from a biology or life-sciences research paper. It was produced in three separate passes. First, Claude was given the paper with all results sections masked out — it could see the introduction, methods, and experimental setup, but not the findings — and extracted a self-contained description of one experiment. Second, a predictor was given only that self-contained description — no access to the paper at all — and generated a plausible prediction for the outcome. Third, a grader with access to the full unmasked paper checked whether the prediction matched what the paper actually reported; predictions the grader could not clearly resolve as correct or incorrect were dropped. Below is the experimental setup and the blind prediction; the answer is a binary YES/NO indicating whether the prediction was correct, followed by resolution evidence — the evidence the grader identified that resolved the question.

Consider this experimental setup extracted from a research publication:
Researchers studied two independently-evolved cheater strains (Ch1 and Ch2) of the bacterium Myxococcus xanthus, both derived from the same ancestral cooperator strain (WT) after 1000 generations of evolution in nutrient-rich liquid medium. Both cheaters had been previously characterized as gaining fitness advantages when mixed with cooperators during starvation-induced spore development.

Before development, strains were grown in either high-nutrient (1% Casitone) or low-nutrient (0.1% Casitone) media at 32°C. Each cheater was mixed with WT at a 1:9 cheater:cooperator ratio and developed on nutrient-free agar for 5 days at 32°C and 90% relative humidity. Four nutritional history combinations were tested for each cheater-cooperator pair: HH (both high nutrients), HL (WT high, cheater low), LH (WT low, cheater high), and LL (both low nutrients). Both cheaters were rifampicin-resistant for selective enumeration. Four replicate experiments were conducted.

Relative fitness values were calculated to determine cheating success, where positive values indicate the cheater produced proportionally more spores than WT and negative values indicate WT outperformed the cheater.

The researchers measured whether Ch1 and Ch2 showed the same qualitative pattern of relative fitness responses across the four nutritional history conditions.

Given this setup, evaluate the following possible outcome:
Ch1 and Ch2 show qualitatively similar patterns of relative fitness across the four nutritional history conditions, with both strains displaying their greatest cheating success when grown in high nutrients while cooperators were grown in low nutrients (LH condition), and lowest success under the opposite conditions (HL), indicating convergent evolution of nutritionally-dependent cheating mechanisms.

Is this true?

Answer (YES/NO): NO